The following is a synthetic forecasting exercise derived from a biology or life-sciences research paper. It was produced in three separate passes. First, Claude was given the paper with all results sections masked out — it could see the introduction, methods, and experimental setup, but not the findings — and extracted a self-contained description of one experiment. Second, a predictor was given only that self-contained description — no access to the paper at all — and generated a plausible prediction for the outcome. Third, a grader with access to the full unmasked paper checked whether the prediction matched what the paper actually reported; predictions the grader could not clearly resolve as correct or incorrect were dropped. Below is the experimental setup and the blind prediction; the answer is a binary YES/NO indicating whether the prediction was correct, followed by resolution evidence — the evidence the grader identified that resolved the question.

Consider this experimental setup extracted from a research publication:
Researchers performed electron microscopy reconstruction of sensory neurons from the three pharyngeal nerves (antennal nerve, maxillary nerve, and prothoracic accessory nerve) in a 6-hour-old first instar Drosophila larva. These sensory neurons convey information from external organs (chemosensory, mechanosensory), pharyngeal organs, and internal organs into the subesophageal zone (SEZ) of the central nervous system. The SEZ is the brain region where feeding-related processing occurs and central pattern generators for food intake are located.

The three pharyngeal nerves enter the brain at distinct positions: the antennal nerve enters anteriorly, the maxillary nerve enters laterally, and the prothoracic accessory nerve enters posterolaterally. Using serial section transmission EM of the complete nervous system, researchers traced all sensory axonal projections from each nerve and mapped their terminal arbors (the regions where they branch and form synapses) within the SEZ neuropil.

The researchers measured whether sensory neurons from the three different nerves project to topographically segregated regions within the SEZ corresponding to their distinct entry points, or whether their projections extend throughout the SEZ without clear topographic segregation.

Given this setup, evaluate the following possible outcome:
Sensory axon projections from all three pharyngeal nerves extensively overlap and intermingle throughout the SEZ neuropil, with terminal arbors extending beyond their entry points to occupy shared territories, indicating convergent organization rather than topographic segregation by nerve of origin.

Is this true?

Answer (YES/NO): NO